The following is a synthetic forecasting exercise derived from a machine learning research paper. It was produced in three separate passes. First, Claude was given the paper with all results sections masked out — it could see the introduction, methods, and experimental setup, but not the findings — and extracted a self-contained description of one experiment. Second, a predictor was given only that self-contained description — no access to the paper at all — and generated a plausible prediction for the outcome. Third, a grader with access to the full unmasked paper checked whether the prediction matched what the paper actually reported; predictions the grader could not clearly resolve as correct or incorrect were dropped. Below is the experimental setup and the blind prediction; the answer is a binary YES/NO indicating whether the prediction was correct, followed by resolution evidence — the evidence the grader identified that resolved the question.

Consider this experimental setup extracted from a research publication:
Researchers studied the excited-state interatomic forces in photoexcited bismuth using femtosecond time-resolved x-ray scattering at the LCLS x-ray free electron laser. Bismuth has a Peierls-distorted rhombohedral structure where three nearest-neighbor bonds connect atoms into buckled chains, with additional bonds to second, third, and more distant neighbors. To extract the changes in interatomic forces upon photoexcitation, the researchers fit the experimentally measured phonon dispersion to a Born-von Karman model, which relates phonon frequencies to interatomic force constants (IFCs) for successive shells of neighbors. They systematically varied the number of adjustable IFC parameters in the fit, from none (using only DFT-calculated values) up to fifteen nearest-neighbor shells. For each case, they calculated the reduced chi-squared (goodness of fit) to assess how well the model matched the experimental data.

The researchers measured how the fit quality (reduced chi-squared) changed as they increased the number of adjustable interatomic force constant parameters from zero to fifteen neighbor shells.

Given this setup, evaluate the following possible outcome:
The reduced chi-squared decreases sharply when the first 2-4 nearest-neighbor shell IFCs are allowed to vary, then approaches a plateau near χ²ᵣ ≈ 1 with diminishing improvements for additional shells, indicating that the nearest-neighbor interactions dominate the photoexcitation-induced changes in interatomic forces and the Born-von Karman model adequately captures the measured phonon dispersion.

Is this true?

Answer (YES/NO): NO